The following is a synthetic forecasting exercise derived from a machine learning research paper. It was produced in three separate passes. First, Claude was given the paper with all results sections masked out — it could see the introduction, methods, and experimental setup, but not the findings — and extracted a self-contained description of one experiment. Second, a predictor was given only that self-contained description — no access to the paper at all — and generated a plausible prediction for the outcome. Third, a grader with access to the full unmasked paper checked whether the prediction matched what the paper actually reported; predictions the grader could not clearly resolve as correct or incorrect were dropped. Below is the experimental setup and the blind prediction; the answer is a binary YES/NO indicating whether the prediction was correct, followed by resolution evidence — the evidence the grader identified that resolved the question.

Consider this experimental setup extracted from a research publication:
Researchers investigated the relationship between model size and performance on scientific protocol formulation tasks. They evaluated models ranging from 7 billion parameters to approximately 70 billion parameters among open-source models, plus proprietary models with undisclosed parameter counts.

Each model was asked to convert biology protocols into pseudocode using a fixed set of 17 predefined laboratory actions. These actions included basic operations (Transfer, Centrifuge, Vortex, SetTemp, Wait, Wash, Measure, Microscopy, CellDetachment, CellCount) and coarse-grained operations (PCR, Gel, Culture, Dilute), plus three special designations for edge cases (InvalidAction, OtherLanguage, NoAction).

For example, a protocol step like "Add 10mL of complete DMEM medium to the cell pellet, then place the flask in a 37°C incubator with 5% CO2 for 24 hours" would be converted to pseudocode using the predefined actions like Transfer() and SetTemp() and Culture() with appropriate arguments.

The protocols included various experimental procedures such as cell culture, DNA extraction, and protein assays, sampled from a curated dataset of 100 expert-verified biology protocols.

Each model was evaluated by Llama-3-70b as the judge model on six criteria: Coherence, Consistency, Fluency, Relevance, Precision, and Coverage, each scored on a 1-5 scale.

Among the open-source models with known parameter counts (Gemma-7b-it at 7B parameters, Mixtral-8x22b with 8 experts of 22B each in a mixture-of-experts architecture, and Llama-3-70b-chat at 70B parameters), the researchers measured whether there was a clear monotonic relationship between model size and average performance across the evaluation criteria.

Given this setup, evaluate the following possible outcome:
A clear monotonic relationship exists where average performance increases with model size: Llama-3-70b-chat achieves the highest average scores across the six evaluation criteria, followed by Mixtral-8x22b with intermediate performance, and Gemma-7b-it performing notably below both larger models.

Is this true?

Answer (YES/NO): NO